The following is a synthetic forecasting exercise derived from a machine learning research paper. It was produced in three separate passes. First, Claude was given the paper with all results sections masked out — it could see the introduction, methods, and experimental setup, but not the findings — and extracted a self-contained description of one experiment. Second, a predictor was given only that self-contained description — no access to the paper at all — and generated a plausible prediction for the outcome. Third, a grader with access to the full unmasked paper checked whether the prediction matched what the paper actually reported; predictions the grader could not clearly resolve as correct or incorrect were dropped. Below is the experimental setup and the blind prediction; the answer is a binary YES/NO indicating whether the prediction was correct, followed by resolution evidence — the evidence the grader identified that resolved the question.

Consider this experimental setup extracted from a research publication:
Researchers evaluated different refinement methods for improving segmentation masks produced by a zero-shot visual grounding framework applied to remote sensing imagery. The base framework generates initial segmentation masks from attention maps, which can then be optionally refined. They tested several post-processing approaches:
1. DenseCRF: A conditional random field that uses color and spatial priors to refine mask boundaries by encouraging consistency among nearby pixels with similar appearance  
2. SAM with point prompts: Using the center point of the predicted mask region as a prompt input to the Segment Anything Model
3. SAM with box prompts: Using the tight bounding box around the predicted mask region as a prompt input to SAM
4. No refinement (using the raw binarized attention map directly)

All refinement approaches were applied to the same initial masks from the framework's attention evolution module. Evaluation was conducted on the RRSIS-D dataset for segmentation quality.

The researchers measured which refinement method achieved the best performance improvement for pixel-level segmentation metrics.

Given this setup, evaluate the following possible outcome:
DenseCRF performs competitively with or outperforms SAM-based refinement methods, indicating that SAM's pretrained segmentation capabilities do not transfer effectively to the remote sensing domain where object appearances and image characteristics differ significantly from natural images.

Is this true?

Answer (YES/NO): NO